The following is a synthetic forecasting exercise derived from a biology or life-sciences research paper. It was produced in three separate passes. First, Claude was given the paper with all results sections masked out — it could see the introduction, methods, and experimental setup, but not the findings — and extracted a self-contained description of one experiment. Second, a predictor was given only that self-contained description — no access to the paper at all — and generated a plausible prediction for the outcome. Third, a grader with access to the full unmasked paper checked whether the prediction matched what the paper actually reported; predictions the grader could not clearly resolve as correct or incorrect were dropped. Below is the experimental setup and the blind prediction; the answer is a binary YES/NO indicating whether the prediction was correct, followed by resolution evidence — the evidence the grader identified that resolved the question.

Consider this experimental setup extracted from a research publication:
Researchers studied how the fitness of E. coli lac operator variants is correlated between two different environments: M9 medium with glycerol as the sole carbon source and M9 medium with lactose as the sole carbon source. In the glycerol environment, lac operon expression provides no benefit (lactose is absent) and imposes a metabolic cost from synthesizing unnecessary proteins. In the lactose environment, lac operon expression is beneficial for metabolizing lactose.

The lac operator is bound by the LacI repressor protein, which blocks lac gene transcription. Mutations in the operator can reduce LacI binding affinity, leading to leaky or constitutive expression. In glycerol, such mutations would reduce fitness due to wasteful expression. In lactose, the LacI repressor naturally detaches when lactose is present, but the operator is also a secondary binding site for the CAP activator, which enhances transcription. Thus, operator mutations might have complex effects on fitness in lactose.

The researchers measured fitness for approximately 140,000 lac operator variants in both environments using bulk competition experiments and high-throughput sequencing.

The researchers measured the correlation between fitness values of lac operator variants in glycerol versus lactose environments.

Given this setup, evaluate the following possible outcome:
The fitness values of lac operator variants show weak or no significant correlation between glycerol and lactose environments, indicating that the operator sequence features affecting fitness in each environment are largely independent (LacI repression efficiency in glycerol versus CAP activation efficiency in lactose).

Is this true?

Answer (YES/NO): NO